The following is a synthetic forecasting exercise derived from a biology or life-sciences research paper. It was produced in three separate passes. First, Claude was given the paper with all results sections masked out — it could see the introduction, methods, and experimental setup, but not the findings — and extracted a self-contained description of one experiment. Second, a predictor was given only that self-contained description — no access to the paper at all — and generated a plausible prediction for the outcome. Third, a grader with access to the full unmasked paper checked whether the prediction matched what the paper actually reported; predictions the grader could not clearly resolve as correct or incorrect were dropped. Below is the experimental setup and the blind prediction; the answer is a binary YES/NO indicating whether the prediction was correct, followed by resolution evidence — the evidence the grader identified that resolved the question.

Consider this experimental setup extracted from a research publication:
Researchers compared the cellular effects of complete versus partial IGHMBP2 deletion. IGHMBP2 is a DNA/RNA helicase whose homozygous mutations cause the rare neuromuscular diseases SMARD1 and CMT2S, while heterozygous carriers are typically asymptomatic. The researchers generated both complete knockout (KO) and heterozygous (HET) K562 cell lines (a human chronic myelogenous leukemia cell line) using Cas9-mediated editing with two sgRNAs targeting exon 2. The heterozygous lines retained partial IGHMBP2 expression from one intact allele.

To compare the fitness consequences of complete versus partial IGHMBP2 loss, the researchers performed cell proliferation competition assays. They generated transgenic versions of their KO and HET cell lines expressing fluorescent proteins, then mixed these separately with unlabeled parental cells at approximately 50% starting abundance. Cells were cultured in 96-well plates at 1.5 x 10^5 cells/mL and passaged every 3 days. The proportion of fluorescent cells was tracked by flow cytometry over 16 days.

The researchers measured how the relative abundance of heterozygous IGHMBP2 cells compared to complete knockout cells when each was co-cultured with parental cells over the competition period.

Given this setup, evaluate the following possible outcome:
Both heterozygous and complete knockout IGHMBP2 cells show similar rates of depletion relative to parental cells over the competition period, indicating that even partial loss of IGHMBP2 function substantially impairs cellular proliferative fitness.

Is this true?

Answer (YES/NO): NO